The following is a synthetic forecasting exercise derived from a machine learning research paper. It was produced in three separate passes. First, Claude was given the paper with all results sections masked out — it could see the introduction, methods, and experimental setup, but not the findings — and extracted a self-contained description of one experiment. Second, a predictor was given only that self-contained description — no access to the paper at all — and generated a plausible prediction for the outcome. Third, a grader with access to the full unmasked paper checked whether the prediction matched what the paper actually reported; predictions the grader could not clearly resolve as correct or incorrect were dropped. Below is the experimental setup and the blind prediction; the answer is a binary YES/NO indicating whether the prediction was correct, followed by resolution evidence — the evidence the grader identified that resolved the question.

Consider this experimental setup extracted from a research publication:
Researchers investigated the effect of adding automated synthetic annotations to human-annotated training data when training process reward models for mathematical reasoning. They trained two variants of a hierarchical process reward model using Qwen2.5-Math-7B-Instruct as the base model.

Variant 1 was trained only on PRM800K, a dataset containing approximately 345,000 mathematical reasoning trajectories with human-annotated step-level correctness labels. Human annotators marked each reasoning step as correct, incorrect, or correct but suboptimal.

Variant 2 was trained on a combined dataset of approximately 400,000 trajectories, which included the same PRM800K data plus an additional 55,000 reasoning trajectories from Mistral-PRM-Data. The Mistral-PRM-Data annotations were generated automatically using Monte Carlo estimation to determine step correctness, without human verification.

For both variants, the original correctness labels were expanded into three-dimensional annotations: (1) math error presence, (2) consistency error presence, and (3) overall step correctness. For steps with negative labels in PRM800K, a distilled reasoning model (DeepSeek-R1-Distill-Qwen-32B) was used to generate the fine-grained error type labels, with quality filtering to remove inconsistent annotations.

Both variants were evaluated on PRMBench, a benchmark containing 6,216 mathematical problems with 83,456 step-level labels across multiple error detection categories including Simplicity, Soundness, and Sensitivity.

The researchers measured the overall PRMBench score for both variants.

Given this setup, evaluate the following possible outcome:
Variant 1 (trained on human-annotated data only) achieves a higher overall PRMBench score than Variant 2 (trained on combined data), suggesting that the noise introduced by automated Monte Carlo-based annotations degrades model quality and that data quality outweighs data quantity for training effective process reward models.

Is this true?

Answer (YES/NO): NO